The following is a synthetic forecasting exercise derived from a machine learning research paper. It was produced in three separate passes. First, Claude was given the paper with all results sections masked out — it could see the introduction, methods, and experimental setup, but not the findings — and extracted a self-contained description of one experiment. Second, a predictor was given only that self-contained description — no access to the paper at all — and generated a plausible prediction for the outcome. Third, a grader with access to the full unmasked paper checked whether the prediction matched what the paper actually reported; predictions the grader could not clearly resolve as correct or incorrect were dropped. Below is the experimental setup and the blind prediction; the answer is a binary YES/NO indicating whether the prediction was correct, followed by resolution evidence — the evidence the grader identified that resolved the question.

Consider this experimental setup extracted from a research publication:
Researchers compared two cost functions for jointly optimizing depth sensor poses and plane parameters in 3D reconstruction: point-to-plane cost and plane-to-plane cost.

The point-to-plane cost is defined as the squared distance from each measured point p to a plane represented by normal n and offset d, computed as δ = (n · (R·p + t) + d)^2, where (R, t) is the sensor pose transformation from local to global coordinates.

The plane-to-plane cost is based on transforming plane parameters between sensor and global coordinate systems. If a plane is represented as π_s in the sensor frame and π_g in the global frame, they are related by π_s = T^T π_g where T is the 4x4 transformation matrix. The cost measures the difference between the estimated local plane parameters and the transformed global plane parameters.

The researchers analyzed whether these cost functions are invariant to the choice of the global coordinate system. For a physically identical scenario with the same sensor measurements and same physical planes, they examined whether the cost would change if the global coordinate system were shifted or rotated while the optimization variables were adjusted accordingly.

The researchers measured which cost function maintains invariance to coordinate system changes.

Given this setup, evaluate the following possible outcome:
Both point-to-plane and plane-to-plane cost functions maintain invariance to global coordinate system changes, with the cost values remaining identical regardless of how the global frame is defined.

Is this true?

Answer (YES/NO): NO